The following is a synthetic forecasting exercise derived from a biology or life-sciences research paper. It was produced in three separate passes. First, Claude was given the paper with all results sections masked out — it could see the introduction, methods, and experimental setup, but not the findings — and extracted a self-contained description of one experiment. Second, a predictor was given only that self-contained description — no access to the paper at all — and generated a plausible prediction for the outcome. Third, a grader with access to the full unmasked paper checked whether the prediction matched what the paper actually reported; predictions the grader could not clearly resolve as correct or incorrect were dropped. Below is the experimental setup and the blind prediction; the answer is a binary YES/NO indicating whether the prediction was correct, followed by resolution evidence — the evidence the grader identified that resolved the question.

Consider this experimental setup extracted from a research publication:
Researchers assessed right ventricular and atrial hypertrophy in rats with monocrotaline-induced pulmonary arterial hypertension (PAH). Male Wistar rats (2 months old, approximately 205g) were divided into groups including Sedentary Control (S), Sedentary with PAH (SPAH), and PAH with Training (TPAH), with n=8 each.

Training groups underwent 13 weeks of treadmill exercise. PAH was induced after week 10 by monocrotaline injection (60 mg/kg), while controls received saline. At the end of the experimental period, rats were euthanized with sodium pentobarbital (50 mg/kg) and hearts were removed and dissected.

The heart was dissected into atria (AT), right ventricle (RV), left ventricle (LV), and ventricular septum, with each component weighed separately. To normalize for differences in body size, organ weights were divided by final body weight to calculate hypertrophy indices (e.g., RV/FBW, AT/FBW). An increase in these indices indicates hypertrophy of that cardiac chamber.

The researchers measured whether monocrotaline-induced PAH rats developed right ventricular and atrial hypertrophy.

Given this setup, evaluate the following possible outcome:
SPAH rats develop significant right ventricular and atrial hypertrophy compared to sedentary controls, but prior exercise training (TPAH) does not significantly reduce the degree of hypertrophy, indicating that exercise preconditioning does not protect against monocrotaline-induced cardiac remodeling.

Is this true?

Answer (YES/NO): NO